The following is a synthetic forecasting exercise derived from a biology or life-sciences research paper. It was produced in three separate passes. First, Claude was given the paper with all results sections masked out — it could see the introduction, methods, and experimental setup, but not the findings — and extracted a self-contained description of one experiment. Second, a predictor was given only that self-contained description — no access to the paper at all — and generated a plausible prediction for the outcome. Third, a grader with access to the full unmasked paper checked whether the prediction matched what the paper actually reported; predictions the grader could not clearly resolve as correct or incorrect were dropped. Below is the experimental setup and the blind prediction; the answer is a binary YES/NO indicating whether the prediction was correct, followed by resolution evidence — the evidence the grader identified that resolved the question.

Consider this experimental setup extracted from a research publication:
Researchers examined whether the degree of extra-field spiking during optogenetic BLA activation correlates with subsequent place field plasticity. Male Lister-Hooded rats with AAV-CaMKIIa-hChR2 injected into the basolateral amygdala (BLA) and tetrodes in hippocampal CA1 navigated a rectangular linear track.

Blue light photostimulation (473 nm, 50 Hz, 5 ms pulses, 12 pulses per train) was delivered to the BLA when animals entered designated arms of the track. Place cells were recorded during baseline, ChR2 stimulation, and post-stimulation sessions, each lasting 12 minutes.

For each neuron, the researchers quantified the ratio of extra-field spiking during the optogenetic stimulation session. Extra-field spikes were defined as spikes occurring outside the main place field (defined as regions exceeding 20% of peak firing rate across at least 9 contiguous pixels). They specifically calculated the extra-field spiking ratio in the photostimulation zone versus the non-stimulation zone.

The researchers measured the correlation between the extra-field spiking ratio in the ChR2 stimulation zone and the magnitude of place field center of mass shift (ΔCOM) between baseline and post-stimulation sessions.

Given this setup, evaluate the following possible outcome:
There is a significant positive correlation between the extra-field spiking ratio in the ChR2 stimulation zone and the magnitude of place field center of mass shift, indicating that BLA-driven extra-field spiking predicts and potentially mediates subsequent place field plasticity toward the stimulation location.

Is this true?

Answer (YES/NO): NO